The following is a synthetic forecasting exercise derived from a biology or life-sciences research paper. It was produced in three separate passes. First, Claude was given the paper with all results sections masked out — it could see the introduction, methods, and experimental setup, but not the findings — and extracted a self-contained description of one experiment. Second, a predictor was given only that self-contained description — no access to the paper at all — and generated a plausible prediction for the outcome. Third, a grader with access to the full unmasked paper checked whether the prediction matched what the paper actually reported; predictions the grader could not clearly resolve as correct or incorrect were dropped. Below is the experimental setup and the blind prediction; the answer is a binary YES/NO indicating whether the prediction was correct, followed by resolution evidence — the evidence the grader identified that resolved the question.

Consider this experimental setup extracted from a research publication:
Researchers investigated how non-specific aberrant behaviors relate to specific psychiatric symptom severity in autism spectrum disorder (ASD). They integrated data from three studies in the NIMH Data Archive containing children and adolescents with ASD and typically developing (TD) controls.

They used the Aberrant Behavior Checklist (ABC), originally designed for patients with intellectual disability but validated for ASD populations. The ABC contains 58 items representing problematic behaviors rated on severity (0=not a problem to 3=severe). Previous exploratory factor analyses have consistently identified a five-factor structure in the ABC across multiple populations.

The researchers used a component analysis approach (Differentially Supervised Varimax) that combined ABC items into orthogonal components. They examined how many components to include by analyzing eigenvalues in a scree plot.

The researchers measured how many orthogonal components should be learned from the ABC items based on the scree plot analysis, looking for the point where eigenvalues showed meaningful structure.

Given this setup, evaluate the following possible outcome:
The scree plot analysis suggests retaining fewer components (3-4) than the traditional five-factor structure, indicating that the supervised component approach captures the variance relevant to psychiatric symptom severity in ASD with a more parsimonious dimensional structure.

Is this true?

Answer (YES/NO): NO